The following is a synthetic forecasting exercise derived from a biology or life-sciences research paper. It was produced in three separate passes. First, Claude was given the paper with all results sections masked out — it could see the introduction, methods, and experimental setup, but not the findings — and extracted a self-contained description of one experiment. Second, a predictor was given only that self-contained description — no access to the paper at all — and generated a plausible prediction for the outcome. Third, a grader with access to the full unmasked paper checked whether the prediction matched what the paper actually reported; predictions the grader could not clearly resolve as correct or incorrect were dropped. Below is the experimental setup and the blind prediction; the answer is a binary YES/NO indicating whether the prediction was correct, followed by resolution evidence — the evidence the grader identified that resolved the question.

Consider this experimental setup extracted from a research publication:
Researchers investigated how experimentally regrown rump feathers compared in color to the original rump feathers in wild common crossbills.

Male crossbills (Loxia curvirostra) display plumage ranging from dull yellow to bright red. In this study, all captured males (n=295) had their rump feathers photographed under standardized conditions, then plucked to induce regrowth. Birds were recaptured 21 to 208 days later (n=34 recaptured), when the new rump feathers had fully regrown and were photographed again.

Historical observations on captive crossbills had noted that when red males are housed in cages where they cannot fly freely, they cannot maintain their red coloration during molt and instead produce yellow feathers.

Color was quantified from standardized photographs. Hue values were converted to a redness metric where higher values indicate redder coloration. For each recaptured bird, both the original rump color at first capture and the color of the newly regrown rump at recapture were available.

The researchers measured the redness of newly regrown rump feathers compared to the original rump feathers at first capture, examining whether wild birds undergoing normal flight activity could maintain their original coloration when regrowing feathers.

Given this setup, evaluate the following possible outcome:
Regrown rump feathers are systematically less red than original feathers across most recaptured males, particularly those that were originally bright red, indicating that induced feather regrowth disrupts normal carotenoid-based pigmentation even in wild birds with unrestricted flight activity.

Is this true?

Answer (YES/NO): YES